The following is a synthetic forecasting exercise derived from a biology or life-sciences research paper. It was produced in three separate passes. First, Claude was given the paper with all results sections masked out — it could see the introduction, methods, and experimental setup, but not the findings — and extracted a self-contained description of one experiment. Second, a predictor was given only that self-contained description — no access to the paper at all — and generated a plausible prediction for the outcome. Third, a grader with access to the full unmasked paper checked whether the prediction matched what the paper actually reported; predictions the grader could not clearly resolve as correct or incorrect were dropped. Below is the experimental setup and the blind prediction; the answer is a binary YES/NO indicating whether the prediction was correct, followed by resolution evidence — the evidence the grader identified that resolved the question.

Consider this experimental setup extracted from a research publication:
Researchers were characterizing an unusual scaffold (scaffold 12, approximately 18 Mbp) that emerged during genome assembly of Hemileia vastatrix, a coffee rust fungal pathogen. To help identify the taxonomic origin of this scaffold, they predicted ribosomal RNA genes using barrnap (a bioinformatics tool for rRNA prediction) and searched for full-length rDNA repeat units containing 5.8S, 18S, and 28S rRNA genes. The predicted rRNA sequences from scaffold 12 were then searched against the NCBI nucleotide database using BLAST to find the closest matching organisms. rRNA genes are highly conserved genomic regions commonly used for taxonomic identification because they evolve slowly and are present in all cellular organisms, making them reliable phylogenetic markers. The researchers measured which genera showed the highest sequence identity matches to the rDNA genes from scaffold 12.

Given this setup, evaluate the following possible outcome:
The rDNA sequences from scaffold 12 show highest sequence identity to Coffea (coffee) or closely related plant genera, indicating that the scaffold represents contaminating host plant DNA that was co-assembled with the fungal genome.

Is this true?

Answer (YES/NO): NO